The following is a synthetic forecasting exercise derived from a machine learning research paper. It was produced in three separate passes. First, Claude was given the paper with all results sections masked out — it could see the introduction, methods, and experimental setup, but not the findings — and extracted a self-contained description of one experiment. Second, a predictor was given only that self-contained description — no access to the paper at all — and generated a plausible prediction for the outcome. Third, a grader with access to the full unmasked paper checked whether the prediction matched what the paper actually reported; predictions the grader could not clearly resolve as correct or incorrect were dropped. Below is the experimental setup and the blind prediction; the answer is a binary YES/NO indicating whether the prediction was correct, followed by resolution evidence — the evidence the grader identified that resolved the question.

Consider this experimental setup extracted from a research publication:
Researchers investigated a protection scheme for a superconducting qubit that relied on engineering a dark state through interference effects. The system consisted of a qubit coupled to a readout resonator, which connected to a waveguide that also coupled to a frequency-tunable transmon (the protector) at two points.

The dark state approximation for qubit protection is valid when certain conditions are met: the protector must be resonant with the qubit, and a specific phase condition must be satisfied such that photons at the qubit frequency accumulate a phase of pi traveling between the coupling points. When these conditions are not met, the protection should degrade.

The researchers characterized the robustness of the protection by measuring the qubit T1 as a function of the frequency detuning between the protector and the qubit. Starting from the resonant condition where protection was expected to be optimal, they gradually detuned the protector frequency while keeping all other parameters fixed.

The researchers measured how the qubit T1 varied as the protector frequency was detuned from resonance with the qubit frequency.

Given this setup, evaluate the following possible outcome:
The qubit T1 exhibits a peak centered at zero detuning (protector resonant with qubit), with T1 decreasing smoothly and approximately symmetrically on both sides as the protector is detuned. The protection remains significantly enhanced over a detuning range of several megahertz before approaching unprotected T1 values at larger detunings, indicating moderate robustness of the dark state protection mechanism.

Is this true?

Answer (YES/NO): NO